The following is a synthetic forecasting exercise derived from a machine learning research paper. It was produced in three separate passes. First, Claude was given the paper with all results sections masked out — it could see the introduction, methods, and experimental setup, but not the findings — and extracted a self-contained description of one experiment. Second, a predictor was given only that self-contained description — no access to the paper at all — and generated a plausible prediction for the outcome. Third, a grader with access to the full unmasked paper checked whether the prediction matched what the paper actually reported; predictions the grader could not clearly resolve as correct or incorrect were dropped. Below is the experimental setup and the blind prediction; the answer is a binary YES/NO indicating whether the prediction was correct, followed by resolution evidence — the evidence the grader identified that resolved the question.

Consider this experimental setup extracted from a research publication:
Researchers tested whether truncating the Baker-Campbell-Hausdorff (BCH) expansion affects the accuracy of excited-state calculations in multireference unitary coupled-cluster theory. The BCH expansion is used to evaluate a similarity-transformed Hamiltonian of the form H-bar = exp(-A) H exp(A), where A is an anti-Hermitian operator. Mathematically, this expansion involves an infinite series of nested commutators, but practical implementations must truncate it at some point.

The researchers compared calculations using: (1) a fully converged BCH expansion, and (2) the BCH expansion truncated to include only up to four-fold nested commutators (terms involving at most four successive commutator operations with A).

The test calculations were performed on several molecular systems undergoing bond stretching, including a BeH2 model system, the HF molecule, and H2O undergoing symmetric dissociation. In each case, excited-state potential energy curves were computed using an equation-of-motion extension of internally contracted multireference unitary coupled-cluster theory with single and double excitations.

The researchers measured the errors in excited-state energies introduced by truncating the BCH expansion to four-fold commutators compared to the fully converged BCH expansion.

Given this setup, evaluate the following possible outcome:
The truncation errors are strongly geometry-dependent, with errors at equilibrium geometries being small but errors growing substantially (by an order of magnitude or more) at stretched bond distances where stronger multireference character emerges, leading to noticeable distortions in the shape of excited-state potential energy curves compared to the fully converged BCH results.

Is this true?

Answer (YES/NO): NO